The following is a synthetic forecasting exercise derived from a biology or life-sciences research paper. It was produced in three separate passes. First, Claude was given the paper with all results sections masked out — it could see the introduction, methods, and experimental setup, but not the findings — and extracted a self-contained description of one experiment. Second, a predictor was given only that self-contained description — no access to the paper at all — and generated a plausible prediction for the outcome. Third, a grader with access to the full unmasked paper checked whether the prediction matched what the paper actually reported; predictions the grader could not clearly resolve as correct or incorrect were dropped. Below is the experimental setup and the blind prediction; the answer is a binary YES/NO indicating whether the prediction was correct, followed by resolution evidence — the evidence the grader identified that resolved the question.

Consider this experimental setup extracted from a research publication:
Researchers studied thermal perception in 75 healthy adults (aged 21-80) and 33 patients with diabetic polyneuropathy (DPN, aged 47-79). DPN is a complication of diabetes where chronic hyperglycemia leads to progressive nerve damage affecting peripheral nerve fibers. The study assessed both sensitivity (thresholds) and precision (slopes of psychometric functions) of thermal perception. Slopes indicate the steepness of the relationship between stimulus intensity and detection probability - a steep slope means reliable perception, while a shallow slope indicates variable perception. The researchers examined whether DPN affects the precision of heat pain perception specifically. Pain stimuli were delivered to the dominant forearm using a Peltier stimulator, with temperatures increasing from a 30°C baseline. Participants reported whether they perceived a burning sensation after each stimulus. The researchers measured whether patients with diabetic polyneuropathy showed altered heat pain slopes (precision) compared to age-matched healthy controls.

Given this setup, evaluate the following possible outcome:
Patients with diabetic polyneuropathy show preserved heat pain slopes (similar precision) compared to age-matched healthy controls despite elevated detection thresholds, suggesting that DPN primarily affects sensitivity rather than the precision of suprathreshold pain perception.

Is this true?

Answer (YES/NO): YES